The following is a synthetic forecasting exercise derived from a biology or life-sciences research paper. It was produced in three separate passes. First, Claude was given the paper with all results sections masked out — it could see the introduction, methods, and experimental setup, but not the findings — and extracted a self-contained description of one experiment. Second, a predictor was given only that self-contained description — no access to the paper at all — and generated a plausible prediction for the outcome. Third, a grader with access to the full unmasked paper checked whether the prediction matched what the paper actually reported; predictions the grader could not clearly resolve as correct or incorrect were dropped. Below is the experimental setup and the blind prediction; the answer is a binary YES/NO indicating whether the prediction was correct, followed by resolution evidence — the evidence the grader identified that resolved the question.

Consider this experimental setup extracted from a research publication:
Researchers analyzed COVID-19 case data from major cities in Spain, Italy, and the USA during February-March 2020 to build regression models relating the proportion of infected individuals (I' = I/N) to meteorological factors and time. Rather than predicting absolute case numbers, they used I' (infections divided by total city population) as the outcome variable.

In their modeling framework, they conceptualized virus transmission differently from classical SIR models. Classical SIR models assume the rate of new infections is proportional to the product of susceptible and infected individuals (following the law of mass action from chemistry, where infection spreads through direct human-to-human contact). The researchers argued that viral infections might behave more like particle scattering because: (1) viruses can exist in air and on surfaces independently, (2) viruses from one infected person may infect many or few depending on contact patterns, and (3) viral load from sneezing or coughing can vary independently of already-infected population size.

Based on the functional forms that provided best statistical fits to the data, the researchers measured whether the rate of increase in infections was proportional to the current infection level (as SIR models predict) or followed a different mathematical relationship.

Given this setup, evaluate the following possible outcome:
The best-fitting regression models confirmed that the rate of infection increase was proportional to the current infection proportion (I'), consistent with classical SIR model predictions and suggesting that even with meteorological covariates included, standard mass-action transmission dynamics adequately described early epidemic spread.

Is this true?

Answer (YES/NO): NO